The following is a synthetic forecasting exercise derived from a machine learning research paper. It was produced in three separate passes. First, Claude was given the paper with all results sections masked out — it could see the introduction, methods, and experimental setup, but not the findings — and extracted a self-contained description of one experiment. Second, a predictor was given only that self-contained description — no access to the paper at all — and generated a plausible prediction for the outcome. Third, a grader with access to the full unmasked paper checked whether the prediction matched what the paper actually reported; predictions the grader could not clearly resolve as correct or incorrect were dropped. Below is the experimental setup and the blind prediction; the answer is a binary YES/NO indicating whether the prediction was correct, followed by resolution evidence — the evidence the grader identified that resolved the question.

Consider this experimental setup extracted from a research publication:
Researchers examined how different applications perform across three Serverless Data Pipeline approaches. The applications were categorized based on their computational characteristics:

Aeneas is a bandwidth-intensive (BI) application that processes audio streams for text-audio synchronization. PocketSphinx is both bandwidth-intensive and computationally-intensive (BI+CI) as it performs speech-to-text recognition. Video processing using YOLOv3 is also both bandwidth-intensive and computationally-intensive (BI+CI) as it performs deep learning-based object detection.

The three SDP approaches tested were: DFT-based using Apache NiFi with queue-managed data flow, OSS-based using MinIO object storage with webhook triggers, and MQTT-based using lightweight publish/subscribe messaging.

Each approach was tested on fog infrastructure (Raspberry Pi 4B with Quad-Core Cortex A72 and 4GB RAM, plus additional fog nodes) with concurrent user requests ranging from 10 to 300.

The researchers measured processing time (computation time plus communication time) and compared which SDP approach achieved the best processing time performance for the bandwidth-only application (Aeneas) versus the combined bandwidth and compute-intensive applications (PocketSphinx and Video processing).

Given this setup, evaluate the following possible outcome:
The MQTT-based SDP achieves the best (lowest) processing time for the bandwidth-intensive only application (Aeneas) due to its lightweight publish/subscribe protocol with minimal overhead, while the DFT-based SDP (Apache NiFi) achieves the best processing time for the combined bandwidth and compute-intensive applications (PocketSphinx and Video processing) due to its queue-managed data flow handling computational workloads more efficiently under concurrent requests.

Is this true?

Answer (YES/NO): NO